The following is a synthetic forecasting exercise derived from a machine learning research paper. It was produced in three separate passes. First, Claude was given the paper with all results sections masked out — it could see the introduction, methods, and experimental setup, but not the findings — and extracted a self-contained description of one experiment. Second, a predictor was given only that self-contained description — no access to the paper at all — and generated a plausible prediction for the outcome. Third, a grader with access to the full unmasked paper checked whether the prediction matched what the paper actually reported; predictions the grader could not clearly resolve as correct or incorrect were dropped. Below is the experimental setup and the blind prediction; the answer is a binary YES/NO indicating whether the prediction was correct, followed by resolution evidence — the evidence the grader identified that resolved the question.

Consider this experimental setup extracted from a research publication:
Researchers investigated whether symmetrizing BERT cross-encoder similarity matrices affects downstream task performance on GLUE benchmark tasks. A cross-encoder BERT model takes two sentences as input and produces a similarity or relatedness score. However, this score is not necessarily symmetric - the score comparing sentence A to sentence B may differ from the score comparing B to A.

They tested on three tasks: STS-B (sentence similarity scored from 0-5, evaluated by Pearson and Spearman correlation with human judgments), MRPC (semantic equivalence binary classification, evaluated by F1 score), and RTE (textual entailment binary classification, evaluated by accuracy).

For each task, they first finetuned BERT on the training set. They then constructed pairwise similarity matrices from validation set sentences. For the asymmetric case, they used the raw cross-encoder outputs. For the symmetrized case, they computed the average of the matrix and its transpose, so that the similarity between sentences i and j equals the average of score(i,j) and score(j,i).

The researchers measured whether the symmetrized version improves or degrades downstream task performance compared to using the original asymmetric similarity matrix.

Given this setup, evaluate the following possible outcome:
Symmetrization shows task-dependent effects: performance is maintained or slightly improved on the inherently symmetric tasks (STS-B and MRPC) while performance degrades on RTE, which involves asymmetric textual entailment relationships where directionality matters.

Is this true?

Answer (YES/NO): NO